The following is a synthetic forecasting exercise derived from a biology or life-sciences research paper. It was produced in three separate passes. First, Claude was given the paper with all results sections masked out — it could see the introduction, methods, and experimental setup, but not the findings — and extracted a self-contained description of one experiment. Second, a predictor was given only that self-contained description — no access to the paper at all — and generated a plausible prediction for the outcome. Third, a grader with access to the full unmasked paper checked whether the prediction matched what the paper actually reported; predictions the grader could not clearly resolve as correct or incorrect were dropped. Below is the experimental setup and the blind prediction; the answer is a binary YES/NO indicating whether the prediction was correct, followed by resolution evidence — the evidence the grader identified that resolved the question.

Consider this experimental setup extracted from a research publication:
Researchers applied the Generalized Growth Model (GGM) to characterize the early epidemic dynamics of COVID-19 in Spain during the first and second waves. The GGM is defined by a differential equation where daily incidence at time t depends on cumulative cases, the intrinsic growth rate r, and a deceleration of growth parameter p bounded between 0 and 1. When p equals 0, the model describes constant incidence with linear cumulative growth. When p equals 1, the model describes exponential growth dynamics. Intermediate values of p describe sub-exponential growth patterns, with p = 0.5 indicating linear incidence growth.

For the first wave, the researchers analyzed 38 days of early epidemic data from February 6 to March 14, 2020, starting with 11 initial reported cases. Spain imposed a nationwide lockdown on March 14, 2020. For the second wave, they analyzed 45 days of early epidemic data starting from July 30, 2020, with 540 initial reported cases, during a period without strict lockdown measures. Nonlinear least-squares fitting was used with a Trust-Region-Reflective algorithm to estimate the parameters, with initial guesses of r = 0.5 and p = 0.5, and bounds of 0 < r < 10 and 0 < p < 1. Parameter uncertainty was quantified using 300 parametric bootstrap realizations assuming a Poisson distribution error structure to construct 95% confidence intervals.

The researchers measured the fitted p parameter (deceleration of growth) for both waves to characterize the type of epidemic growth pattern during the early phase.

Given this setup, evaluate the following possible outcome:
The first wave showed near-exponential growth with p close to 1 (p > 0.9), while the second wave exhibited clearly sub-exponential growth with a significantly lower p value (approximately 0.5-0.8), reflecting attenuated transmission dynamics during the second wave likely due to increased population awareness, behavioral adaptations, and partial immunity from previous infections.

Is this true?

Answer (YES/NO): YES